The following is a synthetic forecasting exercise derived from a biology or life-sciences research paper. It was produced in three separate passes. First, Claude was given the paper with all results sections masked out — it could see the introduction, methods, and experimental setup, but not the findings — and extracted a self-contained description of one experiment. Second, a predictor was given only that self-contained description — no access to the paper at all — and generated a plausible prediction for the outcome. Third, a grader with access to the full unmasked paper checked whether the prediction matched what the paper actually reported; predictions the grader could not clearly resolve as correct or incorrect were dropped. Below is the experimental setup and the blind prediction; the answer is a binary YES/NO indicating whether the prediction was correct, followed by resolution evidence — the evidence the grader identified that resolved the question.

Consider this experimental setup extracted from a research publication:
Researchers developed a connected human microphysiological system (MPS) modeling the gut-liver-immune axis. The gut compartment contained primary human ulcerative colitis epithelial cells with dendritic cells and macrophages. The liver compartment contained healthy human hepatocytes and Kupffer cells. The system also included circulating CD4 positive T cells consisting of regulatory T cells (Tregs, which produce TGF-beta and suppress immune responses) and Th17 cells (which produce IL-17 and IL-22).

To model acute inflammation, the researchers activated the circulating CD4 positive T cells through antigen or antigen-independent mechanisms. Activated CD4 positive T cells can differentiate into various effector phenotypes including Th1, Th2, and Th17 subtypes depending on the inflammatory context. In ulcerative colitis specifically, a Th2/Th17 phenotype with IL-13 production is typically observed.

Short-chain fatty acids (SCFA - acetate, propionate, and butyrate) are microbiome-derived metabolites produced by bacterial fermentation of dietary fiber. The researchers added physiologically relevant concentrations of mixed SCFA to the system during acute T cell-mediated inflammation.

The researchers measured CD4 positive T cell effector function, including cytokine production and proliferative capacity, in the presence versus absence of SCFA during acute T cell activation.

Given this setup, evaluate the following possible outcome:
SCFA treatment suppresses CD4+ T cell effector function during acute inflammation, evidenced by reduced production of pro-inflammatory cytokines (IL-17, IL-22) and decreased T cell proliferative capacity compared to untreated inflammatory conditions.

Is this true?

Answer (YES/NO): NO